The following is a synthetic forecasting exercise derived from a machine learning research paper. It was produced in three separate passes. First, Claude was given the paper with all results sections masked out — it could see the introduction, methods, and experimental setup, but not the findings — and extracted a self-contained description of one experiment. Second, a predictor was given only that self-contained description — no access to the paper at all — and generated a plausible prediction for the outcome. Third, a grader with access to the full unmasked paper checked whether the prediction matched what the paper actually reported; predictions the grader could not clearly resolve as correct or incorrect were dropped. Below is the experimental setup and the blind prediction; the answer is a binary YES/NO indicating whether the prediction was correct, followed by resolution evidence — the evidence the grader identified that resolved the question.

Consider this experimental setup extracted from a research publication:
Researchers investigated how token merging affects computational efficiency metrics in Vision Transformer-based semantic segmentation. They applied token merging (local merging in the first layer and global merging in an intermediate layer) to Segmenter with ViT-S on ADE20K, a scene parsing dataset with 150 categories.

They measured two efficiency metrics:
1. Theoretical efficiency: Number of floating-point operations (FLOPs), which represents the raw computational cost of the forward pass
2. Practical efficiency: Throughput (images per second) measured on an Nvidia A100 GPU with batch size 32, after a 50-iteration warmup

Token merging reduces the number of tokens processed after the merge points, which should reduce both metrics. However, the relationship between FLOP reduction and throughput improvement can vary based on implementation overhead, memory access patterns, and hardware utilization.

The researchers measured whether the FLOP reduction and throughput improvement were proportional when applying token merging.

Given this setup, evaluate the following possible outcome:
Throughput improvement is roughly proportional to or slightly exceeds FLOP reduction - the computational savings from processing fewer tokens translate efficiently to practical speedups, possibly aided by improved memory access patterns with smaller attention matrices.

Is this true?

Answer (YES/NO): NO